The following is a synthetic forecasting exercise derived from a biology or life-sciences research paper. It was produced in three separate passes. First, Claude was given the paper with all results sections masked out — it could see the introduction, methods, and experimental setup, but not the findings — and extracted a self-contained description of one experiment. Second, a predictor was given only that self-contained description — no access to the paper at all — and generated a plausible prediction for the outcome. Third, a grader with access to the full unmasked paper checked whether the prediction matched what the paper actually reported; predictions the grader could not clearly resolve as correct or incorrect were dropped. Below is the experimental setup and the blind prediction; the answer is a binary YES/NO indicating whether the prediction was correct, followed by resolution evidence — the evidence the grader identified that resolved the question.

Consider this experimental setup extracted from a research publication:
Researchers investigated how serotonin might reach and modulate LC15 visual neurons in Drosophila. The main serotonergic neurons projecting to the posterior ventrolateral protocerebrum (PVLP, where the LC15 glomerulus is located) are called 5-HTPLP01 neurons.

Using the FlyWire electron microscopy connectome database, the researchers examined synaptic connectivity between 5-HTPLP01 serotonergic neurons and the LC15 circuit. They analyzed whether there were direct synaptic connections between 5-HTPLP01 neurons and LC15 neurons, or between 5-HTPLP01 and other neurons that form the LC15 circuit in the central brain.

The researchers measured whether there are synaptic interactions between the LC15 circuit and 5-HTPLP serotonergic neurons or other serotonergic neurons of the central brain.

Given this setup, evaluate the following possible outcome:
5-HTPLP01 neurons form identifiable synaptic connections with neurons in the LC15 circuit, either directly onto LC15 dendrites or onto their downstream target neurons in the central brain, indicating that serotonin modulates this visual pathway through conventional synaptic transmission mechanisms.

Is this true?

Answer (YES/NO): NO